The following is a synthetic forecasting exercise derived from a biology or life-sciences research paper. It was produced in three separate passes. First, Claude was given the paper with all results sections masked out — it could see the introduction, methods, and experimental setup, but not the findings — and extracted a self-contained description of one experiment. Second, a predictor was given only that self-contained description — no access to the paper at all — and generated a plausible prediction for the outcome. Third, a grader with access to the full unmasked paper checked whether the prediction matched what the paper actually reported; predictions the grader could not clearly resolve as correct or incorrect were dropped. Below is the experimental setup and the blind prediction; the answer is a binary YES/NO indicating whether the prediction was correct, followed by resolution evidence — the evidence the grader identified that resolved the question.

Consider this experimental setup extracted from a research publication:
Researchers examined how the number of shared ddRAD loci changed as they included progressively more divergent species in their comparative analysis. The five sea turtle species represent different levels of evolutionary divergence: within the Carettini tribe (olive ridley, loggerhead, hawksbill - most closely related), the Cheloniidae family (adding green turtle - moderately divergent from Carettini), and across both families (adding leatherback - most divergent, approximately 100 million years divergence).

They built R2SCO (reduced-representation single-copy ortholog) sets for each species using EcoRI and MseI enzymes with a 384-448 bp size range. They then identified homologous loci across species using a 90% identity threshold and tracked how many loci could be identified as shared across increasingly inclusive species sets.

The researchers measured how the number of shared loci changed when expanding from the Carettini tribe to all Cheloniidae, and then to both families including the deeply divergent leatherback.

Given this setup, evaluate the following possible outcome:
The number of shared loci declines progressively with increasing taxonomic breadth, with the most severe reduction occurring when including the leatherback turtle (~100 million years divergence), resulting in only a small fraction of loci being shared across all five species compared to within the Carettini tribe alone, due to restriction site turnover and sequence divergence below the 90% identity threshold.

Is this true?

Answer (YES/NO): NO